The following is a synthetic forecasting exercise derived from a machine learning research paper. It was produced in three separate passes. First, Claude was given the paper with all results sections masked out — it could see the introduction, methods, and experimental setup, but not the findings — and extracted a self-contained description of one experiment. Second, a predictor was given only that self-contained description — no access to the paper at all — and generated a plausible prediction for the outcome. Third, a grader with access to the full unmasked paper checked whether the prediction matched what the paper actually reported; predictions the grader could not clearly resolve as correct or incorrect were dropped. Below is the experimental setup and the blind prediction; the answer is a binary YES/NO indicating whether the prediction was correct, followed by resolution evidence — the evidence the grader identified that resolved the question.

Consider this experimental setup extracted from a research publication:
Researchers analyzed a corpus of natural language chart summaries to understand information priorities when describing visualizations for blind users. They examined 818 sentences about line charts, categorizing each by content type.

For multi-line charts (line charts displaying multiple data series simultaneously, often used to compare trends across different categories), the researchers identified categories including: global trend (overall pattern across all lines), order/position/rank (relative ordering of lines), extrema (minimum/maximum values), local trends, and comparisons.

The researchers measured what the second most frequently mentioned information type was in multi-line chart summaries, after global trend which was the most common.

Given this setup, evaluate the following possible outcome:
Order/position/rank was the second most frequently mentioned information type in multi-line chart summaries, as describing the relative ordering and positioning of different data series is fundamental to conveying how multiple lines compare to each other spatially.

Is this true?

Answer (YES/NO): YES